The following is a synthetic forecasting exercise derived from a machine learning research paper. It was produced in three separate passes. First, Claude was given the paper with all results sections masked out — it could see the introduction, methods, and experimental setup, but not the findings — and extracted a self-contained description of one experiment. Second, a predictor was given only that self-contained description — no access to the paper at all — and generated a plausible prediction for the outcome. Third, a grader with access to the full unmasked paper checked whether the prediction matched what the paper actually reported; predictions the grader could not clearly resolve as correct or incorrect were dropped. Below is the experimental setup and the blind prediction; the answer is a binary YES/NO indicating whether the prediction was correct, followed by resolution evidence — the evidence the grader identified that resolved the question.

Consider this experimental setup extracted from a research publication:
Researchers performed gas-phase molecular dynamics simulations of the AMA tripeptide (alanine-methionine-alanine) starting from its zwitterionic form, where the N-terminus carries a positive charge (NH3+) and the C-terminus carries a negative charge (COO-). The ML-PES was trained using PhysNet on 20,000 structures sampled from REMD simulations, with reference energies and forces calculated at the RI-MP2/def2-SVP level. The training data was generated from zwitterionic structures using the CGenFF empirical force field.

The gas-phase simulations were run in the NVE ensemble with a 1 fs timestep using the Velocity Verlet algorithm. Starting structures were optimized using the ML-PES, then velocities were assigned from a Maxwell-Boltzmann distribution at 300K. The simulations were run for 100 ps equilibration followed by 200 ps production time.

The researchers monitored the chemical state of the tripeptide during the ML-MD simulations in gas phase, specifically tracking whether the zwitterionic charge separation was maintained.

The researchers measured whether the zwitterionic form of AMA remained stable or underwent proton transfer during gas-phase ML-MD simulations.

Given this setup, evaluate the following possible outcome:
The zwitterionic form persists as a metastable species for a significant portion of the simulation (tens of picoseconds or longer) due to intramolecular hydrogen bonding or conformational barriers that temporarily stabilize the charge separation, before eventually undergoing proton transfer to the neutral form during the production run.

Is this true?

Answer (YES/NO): NO